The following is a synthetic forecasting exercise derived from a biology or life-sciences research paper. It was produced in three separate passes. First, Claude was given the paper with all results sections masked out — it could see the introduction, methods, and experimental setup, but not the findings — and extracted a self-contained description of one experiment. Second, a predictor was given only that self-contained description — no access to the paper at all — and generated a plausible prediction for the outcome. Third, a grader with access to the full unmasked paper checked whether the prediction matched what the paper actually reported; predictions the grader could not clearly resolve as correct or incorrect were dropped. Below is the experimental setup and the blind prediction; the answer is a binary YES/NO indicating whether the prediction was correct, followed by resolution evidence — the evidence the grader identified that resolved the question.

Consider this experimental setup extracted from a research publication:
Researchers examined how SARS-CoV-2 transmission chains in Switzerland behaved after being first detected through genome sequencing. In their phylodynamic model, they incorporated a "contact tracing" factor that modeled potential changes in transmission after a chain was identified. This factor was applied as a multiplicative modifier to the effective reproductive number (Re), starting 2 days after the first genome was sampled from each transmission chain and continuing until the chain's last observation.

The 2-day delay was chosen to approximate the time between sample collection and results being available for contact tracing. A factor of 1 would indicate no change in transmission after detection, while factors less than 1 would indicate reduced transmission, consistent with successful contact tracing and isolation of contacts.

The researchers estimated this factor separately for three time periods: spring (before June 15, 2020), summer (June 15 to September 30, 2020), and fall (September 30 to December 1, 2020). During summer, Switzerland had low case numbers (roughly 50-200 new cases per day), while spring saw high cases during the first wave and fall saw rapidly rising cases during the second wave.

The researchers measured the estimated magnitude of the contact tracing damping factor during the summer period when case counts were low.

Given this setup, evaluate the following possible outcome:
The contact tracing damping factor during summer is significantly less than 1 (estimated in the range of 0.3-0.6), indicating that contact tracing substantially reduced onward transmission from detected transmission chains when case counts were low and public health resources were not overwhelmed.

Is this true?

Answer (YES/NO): YES